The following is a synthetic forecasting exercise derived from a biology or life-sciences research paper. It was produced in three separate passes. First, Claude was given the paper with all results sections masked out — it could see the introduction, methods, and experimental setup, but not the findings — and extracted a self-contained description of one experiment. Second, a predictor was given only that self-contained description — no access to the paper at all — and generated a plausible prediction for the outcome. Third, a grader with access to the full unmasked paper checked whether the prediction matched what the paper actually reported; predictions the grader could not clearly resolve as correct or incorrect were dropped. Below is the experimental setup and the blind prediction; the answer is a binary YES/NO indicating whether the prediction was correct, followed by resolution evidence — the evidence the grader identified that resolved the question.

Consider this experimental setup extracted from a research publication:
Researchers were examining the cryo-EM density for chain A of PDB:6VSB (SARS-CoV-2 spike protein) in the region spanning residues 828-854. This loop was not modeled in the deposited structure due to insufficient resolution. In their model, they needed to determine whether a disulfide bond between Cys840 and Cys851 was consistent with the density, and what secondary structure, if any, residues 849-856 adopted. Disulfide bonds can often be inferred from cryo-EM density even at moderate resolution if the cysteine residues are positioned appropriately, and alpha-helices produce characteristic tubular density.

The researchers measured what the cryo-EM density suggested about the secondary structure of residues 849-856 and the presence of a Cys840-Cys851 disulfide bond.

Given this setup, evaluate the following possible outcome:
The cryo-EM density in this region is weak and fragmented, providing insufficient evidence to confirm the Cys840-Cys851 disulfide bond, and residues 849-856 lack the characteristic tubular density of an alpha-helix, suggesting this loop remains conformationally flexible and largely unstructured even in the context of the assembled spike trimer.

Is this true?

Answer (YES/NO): NO